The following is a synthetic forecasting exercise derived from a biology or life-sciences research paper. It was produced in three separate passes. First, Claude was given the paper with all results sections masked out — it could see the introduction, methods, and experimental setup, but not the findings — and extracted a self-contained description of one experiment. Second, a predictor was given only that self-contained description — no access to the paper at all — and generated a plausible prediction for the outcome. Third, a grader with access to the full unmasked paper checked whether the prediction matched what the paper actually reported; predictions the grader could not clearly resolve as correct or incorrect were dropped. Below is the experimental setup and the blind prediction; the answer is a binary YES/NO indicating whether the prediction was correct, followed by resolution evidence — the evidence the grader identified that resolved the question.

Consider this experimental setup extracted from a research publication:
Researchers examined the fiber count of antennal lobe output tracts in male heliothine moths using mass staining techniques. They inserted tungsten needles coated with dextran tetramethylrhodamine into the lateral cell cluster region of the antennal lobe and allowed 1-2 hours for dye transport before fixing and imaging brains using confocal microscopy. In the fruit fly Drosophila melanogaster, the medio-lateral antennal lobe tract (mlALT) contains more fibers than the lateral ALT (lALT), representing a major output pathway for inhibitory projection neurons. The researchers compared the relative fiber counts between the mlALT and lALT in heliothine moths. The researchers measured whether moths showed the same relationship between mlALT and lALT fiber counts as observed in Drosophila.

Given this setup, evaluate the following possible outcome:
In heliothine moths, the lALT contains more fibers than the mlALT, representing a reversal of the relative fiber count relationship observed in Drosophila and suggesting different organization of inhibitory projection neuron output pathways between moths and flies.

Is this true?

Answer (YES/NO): YES